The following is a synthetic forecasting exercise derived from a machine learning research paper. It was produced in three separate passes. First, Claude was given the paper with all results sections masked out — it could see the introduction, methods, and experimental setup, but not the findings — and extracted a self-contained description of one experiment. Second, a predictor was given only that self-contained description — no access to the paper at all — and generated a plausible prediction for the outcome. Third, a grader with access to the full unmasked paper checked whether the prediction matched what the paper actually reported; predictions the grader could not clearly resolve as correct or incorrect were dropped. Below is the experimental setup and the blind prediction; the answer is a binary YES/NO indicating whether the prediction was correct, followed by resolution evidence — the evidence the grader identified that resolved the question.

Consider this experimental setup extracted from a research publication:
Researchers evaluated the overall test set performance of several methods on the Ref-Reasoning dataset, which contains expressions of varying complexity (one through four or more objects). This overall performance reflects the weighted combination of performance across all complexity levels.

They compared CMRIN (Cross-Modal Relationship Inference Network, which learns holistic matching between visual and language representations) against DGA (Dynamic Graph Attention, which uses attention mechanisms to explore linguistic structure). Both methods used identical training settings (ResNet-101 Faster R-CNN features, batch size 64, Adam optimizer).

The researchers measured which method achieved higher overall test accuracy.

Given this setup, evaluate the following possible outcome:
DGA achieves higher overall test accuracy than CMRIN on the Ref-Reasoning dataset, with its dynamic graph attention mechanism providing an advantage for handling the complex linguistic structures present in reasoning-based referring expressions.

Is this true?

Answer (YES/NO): NO